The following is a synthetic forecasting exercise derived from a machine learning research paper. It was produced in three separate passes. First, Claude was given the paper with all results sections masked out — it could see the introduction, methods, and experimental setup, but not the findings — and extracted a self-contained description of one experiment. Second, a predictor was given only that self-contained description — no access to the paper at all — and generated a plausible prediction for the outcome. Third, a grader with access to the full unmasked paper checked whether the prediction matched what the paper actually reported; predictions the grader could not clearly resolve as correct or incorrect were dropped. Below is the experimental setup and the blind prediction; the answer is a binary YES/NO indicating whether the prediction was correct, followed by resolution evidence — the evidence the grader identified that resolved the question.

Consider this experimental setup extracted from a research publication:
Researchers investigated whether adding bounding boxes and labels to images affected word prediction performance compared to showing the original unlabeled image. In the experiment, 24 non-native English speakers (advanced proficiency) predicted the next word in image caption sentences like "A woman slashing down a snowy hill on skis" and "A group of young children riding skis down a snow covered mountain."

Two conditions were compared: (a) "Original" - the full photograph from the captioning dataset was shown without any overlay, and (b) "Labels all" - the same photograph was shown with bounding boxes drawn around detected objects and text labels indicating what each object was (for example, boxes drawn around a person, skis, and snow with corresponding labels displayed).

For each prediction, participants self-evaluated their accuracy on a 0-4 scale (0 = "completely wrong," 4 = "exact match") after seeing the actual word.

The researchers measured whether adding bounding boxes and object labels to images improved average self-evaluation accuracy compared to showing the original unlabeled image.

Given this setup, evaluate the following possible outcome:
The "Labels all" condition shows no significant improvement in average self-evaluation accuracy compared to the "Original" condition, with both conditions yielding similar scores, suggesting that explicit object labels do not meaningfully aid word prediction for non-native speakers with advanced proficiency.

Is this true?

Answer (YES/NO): NO